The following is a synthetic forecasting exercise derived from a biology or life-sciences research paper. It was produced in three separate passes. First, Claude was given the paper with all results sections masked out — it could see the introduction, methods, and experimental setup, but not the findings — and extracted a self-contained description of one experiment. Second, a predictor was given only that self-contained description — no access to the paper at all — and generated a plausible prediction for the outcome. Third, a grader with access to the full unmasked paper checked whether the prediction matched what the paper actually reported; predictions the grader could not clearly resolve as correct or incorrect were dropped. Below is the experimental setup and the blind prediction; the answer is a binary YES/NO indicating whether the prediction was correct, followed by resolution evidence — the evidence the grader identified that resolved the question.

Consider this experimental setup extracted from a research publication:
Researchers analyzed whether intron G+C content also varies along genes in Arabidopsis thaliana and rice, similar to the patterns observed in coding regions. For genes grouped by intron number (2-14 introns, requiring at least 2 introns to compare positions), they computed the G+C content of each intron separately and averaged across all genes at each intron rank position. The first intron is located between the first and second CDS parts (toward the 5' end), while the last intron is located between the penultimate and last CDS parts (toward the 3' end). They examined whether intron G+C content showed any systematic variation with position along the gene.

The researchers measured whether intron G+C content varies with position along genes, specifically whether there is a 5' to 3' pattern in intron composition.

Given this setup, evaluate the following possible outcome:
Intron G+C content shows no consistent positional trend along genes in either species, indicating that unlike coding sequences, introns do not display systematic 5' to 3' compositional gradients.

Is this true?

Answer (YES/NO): NO